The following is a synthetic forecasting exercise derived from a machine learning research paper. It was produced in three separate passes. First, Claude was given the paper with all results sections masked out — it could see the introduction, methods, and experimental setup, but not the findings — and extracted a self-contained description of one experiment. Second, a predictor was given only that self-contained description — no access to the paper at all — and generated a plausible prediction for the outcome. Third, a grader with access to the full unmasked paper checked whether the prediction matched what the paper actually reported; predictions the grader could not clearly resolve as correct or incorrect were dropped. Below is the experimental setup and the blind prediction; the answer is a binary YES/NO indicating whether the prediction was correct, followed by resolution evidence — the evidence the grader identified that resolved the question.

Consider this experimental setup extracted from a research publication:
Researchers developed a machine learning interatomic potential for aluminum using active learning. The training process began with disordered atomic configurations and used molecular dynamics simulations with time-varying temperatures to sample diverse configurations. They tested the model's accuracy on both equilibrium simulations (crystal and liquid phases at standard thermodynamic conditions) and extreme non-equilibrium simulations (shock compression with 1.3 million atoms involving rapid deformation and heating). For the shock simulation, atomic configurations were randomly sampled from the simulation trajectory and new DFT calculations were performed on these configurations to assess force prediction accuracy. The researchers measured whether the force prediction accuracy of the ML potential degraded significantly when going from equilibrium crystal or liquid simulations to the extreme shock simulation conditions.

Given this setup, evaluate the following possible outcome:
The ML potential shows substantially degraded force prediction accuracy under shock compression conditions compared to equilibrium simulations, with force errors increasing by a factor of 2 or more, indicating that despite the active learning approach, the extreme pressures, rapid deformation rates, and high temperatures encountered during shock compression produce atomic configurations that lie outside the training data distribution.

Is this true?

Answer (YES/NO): NO